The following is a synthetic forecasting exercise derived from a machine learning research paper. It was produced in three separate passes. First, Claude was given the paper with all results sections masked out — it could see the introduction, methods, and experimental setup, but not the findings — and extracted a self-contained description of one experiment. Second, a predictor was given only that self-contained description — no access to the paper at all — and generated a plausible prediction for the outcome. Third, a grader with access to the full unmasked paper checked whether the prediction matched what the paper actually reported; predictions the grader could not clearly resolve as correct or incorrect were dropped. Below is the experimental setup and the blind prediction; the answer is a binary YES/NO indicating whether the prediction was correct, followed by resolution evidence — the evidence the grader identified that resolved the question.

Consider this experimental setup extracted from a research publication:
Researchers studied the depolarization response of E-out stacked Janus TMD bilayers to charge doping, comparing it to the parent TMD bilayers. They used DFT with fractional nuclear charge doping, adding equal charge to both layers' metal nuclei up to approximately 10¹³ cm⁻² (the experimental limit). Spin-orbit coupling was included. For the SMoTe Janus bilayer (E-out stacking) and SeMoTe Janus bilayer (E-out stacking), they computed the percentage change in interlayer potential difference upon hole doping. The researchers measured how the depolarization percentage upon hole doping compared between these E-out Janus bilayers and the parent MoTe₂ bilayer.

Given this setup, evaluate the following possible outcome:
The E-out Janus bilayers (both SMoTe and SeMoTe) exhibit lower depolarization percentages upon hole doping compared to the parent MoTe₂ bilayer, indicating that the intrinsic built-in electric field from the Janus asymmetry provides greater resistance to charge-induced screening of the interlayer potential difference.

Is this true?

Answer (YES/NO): NO